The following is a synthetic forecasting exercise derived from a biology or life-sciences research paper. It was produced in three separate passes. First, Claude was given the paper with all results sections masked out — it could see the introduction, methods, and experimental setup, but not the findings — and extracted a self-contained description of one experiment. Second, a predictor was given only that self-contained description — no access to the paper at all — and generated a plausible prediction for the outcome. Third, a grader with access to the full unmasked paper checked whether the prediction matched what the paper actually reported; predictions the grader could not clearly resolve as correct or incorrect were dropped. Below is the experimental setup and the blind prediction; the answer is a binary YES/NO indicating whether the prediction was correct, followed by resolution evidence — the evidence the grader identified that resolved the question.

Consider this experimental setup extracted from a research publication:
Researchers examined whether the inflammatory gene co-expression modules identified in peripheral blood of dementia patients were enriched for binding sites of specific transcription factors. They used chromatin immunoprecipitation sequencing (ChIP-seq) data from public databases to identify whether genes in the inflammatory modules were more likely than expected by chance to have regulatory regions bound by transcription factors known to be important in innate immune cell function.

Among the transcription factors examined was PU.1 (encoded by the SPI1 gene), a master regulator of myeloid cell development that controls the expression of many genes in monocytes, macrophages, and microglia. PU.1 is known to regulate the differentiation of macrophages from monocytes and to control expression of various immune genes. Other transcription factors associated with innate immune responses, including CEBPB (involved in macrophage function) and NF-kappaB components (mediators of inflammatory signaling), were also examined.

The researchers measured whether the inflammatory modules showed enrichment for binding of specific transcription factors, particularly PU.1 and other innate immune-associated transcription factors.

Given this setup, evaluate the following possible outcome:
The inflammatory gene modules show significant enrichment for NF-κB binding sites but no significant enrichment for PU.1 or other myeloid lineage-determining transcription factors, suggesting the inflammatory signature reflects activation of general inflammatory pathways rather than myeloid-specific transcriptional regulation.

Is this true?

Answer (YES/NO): NO